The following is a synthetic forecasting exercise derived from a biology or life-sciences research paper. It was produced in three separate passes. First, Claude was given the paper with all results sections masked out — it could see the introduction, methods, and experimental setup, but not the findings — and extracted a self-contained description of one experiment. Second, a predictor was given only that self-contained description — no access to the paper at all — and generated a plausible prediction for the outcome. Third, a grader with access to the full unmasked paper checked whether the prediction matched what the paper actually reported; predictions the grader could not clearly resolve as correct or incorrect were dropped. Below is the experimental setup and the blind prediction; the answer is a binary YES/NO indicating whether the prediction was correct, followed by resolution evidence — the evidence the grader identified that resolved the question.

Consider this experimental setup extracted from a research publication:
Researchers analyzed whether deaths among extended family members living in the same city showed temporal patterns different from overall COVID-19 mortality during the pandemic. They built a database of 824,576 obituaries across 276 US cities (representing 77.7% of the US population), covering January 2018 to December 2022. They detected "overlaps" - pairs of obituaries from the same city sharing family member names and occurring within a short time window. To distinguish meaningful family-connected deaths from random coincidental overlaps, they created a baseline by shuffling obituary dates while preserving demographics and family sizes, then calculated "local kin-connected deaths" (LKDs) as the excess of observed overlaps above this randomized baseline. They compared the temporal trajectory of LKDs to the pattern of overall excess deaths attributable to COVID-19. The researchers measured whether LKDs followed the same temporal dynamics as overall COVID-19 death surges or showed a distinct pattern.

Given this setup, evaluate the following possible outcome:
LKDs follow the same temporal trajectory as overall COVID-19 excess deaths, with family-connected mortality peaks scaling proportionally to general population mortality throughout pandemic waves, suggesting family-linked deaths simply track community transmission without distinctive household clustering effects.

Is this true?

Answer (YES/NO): NO